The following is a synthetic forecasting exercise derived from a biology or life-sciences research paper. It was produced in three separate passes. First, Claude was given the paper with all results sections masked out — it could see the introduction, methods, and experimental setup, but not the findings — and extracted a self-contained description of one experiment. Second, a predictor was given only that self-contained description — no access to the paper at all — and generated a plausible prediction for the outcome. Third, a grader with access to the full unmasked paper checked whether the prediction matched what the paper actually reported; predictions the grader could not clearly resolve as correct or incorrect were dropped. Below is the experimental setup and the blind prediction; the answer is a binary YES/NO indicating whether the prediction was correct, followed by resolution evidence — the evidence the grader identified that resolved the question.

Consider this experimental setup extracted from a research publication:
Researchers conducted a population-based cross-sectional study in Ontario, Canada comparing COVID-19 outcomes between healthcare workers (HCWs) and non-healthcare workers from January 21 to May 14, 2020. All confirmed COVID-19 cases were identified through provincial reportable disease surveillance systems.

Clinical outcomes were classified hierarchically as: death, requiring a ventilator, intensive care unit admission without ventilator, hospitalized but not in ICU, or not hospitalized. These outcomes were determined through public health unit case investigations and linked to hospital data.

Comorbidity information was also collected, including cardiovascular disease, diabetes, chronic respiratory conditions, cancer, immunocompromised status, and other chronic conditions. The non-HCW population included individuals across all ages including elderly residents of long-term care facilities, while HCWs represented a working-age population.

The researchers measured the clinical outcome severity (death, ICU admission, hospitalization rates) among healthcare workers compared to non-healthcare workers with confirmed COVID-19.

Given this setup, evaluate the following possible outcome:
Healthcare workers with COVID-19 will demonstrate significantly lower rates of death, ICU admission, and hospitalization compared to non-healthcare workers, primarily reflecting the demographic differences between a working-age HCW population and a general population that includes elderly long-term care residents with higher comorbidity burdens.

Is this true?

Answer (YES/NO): YES